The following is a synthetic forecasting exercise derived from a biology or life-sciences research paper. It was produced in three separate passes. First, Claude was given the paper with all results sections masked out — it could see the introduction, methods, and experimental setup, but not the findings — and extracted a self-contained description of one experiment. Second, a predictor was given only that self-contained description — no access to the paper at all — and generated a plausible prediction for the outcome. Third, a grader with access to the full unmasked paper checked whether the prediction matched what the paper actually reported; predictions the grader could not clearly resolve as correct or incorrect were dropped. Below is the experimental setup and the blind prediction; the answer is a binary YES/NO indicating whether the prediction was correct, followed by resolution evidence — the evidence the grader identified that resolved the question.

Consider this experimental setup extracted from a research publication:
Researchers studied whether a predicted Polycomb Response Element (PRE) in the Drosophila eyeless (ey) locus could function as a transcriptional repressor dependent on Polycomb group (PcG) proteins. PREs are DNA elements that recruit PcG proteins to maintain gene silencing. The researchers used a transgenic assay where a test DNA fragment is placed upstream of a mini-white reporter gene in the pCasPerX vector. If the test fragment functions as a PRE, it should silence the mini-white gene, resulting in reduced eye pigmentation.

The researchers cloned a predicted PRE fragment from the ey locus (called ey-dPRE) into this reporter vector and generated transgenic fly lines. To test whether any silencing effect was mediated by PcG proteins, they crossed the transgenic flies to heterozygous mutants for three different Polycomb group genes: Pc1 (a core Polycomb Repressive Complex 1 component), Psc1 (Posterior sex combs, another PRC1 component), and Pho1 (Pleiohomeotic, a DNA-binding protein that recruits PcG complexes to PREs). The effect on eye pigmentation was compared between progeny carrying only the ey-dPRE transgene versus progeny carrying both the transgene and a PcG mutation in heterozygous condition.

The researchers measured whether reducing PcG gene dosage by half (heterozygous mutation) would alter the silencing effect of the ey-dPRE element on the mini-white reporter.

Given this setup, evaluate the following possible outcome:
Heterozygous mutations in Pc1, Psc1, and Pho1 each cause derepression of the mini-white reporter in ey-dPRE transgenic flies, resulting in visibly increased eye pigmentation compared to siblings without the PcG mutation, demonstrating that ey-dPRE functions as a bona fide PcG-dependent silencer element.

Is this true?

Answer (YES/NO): NO